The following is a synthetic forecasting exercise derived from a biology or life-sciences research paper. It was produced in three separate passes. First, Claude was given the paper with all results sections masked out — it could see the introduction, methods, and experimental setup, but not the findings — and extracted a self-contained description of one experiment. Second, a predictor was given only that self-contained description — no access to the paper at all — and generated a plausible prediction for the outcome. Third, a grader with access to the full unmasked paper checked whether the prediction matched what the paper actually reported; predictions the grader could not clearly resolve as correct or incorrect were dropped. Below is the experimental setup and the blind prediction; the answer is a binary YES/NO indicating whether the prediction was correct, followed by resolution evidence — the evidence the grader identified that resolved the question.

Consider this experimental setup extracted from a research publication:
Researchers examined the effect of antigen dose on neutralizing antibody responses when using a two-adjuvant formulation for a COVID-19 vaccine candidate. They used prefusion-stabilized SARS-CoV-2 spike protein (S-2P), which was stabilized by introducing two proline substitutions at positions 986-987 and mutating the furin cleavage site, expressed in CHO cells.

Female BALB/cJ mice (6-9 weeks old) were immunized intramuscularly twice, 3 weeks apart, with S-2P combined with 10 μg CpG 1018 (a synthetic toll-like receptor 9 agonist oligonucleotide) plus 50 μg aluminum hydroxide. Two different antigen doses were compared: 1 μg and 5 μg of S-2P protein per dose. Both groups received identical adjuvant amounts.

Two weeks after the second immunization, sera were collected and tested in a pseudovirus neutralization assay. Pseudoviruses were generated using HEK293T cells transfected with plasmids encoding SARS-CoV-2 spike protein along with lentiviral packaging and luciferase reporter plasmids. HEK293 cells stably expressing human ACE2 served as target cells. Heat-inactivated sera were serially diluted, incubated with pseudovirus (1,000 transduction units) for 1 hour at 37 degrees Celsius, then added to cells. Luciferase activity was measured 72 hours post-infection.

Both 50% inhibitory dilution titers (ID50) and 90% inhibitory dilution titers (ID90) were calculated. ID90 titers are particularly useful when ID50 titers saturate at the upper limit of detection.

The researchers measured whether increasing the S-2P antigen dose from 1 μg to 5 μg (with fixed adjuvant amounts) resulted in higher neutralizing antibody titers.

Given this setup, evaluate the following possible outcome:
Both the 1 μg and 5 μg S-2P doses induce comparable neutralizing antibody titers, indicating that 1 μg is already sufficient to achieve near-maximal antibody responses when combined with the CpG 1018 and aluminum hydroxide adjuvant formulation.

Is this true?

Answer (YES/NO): YES